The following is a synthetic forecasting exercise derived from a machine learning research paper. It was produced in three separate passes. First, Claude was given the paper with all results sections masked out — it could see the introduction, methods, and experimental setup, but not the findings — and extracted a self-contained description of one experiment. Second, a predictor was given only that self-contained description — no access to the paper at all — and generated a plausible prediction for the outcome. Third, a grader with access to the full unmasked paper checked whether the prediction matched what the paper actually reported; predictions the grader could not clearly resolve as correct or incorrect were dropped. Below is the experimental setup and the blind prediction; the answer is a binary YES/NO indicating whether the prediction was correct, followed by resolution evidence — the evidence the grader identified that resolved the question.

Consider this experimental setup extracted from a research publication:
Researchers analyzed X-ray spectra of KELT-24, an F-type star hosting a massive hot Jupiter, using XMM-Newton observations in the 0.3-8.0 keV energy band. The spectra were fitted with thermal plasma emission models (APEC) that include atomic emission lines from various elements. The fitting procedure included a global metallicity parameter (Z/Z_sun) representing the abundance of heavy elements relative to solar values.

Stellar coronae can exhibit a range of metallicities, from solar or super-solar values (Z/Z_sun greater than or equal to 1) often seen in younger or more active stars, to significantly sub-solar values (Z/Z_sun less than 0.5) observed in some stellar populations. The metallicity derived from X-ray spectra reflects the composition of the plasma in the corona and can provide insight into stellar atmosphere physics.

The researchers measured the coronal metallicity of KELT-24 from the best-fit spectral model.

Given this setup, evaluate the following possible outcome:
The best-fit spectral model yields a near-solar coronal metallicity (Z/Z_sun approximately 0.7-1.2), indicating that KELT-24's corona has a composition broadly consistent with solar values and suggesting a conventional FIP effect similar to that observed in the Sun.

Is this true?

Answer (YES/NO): NO